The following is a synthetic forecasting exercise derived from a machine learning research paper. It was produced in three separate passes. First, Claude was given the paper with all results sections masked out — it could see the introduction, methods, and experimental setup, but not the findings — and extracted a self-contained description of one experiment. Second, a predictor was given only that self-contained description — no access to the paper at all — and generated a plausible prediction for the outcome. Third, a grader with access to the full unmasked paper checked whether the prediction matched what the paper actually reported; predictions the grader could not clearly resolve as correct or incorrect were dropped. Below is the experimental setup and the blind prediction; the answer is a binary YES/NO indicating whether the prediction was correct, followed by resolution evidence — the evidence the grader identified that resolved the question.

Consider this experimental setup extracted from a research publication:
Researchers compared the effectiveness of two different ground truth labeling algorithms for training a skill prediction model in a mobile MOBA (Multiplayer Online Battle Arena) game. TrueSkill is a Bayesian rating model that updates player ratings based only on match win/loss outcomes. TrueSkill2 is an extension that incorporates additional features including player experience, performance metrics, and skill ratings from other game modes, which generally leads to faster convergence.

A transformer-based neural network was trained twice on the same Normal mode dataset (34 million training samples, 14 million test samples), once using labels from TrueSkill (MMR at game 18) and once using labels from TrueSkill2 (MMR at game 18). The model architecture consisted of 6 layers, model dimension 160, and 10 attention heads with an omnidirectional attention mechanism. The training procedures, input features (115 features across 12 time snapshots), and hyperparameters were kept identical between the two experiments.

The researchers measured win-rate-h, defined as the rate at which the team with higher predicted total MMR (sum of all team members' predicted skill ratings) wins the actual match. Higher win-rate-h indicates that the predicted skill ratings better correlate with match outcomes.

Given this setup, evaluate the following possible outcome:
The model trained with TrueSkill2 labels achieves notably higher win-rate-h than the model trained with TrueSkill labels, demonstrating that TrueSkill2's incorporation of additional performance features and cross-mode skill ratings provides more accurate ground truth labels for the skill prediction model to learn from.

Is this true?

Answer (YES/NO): YES